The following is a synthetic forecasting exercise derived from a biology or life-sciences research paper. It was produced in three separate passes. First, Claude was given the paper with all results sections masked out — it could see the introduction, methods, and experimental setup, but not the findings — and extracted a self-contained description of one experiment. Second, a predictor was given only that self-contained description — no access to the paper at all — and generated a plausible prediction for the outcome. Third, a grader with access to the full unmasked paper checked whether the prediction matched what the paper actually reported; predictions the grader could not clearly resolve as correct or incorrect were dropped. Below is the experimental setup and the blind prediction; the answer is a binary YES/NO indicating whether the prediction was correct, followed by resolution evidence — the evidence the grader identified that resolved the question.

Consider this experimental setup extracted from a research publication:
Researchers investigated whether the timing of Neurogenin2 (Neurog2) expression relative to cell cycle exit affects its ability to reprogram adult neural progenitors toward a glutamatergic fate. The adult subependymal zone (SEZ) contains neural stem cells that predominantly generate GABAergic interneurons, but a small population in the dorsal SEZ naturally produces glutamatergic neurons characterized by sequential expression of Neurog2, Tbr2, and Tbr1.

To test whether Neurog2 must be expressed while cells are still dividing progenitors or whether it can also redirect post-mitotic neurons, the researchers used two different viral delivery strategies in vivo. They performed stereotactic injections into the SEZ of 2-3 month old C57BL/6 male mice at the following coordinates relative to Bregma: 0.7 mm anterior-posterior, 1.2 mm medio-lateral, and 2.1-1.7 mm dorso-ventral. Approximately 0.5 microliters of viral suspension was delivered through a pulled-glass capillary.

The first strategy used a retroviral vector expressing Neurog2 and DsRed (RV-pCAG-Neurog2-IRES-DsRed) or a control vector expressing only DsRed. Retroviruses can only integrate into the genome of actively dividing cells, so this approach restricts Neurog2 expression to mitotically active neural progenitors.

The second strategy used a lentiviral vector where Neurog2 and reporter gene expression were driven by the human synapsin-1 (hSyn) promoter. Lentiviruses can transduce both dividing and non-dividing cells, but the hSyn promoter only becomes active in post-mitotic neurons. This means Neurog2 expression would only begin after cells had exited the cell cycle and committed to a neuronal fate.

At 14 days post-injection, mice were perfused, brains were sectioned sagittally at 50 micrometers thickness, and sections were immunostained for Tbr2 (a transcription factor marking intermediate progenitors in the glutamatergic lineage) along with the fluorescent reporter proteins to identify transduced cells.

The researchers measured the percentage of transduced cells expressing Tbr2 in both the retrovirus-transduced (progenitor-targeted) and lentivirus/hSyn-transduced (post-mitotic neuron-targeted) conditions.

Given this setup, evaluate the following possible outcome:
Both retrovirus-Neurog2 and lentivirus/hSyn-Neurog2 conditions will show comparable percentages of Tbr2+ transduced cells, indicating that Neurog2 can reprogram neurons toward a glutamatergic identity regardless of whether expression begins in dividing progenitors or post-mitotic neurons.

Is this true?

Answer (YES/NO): NO